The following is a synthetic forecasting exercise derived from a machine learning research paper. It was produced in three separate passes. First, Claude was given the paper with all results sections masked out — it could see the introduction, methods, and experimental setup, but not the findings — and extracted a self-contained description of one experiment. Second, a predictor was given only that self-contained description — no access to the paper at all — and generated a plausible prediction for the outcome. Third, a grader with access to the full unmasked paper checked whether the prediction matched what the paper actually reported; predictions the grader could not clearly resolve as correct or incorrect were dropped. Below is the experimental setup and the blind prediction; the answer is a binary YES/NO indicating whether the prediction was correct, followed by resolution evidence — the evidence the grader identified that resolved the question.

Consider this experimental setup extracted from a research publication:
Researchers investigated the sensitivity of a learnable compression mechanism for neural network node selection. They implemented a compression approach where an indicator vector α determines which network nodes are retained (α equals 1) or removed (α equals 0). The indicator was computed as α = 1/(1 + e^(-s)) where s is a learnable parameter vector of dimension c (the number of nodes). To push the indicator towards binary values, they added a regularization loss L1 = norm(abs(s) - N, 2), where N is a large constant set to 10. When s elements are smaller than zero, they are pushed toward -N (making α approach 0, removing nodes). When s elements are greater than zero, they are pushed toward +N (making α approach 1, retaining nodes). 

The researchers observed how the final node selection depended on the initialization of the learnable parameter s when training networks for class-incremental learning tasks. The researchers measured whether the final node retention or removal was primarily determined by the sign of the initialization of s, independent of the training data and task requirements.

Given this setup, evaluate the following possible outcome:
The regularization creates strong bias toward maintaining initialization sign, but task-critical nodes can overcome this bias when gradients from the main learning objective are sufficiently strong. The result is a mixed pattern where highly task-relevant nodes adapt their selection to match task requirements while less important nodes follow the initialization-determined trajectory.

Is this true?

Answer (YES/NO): NO